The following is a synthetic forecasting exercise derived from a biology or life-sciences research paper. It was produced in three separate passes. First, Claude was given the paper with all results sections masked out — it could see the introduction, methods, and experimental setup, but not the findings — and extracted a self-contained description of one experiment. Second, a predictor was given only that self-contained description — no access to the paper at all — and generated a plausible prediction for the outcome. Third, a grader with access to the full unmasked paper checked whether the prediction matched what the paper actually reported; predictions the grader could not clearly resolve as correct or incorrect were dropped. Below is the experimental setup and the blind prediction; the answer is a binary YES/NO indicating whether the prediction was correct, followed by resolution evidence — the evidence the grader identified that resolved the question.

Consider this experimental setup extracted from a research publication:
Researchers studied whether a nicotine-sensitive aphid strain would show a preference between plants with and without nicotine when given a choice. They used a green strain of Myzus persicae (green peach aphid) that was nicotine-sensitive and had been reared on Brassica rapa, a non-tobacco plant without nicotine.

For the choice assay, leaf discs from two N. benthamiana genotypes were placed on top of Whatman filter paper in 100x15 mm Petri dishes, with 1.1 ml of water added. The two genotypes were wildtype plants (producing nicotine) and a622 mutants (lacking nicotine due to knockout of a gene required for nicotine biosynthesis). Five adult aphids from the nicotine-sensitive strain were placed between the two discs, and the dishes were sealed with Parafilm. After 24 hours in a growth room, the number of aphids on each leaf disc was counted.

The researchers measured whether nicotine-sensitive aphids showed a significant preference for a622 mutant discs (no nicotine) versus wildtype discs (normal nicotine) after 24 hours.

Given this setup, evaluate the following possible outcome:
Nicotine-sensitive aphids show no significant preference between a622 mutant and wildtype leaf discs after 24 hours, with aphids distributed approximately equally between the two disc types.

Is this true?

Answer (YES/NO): YES